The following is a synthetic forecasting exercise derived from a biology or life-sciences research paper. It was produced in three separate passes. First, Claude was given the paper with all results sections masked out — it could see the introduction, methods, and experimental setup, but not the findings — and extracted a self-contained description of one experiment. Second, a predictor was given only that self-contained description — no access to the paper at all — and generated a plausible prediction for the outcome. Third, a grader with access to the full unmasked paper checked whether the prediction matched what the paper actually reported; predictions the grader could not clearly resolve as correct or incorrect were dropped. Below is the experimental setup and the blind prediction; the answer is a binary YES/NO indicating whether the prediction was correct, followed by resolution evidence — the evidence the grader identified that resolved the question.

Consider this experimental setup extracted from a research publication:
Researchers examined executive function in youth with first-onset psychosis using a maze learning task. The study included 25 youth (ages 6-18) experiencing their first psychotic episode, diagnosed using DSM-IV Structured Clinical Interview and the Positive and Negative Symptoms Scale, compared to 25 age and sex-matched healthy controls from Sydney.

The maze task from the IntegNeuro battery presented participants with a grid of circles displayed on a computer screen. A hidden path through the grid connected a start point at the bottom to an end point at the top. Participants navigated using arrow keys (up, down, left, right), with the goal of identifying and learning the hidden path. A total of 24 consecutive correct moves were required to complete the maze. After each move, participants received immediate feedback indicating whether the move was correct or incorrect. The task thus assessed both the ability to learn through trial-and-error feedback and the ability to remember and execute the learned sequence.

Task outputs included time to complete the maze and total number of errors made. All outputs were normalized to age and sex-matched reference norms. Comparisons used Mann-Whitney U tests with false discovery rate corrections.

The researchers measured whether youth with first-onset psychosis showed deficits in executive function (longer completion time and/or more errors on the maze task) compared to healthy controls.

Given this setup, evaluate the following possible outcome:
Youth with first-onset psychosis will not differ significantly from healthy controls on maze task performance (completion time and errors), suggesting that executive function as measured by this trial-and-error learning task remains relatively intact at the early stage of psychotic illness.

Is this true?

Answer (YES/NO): YES